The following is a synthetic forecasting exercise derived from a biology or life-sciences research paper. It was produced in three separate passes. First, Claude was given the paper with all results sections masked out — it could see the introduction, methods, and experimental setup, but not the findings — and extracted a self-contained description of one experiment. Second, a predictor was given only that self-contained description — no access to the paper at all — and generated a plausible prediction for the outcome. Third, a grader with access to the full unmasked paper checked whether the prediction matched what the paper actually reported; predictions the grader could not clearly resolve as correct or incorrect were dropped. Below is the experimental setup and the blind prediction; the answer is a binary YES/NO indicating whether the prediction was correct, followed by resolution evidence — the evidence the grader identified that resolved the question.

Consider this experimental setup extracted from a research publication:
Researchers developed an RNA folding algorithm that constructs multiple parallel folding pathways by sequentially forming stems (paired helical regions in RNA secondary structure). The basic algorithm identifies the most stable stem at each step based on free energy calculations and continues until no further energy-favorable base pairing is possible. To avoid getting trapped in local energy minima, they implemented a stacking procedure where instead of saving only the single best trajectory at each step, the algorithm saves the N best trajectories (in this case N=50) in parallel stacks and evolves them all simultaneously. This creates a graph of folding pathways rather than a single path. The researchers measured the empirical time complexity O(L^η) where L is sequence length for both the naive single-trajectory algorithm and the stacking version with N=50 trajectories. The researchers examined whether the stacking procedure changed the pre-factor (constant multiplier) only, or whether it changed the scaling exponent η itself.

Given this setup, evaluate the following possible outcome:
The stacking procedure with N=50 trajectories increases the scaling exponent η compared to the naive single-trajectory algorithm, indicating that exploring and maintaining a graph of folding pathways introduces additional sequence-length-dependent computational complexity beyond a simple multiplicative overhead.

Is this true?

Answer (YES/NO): NO